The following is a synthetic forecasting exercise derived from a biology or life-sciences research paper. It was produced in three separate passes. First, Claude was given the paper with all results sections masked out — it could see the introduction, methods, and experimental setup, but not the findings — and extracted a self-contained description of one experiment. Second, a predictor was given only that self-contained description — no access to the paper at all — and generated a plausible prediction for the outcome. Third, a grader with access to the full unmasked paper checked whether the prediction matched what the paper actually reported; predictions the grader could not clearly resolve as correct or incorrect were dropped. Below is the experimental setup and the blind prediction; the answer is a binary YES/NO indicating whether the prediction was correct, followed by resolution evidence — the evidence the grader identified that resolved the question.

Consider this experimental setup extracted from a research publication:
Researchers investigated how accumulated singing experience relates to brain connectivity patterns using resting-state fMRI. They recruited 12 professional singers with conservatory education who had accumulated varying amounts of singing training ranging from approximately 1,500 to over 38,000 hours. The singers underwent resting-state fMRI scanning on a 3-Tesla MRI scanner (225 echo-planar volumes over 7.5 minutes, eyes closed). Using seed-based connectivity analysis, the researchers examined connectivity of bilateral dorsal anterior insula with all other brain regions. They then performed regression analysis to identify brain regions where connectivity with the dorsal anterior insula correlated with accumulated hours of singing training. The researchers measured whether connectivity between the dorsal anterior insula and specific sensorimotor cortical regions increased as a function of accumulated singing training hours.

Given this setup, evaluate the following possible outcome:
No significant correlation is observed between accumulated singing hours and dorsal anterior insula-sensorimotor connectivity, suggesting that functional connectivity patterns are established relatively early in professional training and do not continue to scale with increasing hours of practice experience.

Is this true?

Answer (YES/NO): NO